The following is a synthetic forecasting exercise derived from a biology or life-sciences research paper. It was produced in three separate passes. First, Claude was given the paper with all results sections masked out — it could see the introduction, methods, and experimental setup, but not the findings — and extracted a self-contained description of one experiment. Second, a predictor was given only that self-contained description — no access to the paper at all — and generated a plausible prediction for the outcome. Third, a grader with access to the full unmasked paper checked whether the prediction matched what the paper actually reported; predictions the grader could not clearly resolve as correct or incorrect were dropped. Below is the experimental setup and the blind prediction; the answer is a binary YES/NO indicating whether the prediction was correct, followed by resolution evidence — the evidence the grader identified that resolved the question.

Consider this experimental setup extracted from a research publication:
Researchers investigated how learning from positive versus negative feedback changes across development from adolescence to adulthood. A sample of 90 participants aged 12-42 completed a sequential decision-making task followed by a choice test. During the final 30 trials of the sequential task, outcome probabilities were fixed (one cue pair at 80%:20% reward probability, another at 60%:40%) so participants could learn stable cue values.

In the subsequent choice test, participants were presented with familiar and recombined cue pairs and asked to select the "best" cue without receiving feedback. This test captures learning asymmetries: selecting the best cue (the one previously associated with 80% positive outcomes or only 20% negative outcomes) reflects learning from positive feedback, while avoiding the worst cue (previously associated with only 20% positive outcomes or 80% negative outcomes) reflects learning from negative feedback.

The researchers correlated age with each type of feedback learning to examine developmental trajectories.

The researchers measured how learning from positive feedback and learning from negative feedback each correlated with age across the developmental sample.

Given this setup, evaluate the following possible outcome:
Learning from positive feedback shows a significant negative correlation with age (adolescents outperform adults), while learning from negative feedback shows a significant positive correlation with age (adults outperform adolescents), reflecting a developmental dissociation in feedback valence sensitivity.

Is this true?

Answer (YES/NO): NO